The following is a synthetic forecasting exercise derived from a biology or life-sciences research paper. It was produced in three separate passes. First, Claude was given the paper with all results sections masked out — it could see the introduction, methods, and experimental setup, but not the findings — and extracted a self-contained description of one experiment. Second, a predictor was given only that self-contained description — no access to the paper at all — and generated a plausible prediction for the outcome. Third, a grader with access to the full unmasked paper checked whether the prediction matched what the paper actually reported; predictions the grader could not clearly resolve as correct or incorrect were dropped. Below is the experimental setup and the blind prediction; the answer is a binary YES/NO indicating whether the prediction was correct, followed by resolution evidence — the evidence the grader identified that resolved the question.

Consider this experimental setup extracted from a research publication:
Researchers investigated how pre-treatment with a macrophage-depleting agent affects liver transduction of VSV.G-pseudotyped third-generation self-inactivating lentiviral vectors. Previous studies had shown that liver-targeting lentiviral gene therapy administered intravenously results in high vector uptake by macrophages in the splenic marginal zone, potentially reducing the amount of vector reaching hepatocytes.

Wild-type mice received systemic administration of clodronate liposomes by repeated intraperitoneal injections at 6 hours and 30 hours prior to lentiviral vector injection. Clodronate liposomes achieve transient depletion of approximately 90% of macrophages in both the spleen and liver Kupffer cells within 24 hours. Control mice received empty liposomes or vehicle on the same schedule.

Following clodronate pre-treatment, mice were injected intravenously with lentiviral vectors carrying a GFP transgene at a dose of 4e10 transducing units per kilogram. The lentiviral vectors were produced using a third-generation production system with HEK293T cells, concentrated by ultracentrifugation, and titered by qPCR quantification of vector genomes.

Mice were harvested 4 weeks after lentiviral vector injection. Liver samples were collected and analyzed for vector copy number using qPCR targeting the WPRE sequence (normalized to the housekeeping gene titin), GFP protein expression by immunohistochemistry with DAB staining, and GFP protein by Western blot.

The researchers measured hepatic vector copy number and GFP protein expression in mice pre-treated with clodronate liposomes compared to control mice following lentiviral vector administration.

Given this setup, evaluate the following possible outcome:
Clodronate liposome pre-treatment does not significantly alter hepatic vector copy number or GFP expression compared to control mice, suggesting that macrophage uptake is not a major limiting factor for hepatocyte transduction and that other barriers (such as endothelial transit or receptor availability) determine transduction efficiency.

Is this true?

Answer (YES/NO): NO